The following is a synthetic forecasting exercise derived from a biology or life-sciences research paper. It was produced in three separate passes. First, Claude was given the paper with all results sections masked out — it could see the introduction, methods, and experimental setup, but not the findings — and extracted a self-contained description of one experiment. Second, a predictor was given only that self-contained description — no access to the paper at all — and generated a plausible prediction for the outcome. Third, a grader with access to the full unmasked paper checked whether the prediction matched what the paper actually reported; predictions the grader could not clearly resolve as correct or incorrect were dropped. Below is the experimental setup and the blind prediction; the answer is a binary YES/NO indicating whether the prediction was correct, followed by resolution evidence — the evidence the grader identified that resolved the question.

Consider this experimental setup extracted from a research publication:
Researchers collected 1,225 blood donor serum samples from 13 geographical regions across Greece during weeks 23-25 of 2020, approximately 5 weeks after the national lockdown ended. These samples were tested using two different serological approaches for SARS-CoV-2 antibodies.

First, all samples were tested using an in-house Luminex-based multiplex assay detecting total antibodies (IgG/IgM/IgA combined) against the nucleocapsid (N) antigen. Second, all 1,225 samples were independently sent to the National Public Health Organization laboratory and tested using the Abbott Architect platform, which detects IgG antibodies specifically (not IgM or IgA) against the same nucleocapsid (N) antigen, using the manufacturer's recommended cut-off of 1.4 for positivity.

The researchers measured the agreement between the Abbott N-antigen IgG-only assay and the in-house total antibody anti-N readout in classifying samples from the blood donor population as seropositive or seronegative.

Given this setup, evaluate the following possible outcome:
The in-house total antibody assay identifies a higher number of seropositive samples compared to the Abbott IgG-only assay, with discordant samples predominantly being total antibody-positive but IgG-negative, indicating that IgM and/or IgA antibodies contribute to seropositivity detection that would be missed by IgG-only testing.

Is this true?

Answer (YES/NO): NO